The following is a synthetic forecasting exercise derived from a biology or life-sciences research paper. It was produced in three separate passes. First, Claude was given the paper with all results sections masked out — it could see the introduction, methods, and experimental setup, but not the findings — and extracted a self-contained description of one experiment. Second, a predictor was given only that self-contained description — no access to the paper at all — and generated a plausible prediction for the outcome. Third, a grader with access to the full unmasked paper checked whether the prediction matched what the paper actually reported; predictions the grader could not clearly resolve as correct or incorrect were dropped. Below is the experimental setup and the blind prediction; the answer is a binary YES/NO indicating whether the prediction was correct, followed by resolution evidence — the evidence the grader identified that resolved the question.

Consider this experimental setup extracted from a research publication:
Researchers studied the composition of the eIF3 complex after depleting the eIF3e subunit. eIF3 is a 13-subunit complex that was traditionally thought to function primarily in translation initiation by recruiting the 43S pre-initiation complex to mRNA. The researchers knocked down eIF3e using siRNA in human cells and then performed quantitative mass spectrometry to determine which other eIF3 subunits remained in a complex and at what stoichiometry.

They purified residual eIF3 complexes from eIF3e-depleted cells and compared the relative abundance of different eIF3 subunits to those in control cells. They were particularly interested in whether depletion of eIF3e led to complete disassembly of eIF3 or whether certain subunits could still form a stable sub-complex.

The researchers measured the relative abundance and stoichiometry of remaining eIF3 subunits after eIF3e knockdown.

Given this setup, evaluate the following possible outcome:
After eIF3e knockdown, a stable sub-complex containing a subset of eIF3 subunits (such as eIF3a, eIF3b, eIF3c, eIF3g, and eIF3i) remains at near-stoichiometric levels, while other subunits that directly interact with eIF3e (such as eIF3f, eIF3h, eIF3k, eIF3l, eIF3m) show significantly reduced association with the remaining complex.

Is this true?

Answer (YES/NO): NO